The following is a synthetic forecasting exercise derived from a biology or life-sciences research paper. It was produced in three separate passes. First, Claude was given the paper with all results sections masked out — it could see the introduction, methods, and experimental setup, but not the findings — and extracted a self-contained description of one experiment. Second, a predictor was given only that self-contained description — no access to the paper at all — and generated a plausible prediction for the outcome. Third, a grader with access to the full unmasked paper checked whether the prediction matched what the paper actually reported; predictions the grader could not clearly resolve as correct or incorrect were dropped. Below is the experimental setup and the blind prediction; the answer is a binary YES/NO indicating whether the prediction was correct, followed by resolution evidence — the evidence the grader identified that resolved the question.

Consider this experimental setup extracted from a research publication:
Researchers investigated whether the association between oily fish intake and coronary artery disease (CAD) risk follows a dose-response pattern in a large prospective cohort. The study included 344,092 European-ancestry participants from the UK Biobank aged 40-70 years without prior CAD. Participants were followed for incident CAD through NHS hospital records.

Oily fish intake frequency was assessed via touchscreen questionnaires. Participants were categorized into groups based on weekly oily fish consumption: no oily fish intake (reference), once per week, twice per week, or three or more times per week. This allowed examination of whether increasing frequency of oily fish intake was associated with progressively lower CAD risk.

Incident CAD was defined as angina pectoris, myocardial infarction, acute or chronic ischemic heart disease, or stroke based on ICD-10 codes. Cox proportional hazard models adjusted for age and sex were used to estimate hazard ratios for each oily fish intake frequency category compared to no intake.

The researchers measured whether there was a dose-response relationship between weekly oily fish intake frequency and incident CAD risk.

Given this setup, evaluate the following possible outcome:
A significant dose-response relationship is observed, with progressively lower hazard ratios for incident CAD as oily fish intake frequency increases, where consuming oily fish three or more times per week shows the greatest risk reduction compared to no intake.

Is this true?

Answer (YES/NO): NO